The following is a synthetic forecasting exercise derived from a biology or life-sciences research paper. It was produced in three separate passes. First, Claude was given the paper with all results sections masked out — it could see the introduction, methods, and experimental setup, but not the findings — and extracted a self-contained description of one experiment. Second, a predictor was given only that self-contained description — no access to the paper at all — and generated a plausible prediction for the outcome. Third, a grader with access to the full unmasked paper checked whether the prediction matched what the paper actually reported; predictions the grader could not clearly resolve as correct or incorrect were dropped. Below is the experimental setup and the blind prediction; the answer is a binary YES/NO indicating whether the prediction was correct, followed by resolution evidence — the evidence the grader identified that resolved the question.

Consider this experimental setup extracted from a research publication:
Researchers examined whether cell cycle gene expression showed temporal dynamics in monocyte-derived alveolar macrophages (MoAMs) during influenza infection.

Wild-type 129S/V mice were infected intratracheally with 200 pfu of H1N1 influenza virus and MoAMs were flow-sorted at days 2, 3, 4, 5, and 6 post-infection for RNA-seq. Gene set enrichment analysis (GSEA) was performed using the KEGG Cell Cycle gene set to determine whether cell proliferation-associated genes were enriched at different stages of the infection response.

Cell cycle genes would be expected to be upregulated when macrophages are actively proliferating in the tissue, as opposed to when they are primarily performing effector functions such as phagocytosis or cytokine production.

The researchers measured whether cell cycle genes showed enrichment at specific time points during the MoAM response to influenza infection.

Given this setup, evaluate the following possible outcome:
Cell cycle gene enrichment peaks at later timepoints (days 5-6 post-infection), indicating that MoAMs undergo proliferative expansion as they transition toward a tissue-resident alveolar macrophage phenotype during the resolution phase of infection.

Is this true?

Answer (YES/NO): NO